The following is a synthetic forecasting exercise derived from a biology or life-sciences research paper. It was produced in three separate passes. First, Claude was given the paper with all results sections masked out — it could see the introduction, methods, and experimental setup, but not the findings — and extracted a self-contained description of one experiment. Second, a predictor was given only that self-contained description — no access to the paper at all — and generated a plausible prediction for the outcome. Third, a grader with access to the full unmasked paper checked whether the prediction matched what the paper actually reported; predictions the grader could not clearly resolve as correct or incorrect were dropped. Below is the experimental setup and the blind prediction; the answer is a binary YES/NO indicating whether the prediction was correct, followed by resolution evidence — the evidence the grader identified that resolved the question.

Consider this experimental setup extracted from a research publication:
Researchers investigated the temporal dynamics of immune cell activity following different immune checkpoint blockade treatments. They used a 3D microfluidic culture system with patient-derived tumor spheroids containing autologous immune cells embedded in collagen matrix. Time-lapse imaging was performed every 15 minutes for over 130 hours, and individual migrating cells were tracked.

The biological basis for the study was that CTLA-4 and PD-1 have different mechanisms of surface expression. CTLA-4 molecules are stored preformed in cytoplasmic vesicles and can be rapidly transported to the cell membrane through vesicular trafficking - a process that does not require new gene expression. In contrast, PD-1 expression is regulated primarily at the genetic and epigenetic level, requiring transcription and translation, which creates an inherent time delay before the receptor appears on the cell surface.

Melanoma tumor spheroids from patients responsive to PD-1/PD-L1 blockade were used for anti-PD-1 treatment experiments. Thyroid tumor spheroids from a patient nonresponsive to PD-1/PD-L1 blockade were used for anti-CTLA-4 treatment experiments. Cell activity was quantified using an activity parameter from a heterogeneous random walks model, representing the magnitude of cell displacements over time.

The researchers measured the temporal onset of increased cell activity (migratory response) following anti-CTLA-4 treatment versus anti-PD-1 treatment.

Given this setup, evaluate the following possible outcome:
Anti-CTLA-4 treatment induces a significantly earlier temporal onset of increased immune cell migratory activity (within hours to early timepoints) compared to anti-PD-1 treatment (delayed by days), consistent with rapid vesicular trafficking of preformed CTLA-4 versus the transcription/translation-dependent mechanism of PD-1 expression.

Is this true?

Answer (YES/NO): NO